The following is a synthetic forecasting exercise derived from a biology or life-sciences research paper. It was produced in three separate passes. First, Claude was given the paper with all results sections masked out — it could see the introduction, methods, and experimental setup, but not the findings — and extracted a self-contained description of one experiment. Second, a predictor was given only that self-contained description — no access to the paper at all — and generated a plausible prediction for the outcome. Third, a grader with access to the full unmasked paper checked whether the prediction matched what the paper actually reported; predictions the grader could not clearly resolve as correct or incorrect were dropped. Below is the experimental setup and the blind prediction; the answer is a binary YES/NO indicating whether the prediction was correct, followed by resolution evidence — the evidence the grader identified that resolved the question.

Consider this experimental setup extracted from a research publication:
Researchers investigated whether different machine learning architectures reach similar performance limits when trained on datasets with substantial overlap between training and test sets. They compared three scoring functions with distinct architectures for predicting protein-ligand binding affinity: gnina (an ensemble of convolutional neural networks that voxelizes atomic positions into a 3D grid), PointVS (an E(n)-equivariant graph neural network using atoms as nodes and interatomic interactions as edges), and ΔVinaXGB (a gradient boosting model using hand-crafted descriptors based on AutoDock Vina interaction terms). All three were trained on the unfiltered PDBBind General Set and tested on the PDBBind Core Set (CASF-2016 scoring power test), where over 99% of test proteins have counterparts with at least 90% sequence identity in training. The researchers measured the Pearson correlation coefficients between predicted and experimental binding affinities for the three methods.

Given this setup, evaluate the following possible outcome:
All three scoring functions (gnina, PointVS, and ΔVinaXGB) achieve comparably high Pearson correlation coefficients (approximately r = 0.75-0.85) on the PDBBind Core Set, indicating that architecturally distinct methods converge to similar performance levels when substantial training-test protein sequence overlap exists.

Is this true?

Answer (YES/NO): YES